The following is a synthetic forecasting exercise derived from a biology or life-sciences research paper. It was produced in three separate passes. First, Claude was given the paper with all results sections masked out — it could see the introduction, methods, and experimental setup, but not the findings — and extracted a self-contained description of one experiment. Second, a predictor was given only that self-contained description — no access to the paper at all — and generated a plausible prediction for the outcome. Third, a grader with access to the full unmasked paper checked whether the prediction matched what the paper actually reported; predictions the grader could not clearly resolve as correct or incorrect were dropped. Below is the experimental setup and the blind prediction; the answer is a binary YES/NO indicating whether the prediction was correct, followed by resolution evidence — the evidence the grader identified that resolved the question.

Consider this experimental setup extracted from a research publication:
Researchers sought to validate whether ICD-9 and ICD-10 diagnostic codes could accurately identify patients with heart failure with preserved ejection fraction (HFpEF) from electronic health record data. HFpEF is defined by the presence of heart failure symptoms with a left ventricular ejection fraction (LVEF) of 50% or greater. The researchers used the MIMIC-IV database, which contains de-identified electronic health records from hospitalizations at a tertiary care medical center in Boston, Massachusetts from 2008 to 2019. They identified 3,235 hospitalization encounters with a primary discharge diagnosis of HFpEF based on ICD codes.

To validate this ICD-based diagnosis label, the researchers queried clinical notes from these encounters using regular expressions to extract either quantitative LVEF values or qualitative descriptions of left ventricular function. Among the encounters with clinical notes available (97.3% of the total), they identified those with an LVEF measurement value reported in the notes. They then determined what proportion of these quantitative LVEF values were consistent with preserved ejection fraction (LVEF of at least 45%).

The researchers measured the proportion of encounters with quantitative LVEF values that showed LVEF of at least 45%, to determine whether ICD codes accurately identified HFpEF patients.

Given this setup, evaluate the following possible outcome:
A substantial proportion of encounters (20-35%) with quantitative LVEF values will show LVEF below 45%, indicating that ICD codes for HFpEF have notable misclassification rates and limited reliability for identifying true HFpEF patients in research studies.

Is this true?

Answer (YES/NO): NO